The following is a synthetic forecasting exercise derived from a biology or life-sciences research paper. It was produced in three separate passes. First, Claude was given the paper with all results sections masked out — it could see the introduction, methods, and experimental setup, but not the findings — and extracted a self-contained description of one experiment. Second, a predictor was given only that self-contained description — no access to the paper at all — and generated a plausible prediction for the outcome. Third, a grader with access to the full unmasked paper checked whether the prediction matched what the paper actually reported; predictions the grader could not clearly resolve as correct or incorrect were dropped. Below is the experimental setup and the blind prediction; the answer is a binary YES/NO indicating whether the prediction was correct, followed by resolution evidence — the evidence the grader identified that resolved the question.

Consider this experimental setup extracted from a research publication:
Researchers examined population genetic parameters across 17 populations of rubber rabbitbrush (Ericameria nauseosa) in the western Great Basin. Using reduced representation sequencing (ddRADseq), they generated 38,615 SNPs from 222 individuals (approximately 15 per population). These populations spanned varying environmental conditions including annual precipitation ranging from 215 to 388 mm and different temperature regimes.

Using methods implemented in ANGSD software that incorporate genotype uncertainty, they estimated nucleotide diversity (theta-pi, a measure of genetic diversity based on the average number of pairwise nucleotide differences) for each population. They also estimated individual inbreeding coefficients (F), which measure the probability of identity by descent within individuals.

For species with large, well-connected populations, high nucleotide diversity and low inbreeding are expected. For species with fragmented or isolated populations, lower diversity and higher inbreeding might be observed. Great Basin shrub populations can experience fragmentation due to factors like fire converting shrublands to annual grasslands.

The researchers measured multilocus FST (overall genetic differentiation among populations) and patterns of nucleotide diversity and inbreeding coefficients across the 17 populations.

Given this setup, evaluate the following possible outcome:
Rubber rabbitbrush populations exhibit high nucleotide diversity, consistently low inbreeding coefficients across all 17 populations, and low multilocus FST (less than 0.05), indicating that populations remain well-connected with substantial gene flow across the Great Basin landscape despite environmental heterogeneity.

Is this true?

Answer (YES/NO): NO